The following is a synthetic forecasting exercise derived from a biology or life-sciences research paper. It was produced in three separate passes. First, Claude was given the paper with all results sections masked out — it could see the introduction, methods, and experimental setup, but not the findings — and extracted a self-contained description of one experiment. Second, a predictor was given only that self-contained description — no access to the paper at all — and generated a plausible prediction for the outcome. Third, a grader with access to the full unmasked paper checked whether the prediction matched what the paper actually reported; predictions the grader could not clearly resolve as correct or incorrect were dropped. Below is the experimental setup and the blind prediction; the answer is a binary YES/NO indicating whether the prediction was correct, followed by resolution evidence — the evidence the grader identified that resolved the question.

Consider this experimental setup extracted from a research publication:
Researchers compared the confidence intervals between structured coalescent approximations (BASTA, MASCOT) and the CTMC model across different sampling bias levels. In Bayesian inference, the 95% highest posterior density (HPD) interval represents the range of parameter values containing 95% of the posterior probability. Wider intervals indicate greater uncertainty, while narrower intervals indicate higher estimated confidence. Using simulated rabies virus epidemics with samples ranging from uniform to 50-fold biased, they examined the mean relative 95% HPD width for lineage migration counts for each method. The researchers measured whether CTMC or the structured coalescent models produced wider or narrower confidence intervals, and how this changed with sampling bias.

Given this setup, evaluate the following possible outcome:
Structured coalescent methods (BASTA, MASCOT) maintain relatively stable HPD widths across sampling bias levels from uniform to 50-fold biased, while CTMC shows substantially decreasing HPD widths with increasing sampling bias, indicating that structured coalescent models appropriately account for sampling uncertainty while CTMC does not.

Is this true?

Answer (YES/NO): NO